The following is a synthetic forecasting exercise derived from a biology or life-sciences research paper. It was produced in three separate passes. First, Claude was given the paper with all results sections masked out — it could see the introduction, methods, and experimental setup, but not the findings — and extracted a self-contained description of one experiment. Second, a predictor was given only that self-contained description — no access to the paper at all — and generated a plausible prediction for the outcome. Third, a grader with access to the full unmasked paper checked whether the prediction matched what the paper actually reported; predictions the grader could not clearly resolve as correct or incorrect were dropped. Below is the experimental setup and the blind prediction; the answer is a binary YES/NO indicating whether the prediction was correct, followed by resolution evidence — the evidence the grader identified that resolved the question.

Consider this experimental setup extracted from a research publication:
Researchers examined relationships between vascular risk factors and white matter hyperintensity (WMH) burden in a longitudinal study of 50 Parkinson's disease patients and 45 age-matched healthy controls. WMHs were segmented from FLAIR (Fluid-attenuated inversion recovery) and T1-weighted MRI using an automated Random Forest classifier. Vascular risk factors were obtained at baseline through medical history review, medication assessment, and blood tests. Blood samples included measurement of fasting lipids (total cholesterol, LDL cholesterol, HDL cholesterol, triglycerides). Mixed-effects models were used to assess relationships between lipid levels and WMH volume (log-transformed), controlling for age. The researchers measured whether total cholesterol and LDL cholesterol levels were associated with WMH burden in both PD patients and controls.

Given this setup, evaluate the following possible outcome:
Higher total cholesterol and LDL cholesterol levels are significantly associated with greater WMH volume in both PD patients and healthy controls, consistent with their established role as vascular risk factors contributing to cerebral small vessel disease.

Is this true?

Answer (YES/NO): NO